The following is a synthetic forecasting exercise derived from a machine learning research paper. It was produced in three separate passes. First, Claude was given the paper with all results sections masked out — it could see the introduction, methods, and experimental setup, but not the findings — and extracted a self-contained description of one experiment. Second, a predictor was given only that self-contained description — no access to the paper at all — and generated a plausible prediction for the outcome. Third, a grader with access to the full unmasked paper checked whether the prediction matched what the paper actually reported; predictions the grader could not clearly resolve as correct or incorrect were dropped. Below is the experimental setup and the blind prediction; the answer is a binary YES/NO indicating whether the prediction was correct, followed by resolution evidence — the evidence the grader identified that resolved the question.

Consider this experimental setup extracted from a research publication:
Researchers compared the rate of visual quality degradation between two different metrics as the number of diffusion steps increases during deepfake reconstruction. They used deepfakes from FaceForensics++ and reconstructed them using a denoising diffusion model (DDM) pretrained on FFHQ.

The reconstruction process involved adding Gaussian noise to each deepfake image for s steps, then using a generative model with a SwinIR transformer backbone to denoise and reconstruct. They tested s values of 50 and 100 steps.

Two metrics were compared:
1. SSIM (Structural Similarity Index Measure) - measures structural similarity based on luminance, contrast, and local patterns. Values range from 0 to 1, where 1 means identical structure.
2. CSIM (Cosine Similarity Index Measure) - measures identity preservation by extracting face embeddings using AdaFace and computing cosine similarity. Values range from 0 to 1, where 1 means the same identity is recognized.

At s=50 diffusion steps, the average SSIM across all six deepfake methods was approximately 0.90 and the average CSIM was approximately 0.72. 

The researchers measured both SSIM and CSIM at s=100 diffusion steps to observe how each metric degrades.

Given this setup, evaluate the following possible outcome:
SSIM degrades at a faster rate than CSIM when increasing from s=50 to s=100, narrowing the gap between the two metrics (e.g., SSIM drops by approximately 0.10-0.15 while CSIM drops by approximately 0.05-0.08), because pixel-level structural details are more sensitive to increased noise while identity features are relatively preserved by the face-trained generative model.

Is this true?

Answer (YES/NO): NO